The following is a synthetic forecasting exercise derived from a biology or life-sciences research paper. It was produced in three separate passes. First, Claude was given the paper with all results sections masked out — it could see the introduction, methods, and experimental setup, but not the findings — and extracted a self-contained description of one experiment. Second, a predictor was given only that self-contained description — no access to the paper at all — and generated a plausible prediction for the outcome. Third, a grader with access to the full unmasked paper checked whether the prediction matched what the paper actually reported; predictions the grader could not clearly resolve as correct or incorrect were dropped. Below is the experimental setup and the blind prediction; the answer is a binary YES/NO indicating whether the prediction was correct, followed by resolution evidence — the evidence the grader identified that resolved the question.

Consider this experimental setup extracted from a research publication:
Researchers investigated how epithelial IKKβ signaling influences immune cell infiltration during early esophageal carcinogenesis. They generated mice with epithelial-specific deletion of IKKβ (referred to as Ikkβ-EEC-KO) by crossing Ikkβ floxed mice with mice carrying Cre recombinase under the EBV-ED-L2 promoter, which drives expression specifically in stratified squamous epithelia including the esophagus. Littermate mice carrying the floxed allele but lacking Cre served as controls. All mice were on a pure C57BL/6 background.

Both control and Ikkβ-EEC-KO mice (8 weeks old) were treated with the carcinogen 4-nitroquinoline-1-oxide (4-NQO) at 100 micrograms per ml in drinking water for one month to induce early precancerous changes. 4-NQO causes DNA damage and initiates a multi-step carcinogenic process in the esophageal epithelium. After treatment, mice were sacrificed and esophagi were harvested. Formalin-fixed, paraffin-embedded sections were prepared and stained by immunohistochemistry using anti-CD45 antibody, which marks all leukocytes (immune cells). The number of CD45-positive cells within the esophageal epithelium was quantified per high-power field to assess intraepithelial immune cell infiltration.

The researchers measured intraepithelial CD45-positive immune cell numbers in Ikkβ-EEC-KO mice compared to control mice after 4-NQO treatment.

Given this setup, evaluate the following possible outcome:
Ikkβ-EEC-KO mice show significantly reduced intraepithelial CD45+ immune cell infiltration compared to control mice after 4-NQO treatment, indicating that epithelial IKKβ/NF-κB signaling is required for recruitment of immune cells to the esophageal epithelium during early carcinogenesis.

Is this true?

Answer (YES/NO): YES